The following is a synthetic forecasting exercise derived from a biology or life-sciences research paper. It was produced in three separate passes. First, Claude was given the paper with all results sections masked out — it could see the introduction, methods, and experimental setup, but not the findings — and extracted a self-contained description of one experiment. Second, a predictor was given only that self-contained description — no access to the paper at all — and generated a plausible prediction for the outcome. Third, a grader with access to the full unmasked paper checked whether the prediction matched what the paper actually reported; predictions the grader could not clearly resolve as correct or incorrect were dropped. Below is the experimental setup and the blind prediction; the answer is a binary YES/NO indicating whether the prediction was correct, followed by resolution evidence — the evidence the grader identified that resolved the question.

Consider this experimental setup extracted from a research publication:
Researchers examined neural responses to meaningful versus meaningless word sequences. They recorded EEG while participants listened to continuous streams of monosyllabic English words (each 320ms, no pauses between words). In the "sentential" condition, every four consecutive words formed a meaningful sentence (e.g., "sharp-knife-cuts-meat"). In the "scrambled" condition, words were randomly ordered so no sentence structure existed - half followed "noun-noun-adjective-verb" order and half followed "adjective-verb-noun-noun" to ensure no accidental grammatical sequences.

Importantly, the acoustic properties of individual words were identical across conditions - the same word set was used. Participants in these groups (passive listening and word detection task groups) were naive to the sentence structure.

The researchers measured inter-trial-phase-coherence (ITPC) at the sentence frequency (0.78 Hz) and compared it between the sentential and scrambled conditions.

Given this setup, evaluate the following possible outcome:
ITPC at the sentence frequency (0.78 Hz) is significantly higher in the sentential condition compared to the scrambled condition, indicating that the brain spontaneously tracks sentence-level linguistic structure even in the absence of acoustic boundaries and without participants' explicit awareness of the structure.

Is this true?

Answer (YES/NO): YES